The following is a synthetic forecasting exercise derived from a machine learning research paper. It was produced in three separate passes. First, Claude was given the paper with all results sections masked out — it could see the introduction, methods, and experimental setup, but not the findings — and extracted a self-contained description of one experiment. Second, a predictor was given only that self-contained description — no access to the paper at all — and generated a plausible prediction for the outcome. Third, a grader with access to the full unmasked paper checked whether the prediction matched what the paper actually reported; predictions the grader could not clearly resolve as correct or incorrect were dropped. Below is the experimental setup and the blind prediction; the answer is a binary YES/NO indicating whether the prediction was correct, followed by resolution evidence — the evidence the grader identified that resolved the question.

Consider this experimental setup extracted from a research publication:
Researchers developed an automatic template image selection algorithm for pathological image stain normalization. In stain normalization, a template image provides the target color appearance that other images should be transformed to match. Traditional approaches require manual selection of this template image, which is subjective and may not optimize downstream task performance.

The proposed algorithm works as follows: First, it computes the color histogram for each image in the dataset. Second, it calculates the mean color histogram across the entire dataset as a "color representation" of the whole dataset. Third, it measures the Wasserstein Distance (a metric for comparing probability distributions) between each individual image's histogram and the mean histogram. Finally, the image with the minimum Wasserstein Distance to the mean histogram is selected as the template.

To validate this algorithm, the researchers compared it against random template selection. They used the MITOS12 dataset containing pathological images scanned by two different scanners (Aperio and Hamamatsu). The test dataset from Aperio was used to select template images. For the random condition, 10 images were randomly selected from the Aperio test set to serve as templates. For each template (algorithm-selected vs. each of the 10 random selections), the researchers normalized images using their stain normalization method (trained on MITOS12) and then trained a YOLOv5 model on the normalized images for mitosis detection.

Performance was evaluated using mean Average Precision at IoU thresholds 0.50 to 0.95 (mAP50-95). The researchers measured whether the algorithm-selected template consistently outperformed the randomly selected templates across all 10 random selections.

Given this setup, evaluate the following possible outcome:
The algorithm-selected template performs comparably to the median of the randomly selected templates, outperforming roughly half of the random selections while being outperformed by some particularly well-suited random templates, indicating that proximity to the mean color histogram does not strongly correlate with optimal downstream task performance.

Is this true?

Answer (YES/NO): NO